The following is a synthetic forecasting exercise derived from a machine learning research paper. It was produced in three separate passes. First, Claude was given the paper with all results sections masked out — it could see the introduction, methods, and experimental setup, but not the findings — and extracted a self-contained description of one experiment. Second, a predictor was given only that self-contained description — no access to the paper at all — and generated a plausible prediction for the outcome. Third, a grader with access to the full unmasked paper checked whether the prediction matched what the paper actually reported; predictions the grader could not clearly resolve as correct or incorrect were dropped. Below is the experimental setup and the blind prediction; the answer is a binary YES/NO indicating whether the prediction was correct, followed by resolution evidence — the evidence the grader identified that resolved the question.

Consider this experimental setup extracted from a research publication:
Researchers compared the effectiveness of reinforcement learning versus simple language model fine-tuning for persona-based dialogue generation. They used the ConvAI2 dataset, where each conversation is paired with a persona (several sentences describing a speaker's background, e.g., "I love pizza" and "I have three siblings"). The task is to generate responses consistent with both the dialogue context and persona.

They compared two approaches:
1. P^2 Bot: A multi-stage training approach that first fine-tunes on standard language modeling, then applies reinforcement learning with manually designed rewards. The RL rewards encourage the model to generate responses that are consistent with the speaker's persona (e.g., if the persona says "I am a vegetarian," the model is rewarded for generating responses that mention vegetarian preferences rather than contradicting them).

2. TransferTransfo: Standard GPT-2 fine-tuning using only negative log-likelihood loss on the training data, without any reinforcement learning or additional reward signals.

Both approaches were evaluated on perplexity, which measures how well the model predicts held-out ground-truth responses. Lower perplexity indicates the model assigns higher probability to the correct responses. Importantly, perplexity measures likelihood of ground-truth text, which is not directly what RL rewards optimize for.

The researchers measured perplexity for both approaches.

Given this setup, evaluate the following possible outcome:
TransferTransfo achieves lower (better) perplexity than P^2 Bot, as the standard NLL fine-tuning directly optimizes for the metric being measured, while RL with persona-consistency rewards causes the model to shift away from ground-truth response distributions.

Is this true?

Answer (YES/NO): NO